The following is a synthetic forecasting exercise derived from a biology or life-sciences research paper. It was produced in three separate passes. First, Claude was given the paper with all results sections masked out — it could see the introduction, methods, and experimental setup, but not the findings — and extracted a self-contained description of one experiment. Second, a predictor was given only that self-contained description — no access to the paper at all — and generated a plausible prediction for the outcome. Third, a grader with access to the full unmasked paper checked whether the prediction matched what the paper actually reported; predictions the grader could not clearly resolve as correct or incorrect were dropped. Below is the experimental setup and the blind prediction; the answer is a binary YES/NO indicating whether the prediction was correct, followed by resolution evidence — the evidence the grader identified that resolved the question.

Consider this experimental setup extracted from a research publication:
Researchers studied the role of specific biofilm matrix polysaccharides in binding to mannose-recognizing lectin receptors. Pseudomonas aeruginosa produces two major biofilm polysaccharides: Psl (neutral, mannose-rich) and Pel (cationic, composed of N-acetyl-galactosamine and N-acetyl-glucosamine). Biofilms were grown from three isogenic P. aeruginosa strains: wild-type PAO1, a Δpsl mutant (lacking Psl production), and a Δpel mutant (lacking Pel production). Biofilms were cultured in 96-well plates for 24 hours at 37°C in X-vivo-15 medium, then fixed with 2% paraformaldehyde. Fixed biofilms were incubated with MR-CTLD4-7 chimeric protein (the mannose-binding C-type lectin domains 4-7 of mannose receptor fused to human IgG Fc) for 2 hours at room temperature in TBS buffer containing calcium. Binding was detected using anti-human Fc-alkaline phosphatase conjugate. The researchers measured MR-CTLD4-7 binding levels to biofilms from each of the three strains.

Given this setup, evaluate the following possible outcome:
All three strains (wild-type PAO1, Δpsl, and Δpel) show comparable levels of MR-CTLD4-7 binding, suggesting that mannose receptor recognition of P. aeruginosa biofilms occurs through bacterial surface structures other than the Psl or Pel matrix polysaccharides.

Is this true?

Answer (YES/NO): NO